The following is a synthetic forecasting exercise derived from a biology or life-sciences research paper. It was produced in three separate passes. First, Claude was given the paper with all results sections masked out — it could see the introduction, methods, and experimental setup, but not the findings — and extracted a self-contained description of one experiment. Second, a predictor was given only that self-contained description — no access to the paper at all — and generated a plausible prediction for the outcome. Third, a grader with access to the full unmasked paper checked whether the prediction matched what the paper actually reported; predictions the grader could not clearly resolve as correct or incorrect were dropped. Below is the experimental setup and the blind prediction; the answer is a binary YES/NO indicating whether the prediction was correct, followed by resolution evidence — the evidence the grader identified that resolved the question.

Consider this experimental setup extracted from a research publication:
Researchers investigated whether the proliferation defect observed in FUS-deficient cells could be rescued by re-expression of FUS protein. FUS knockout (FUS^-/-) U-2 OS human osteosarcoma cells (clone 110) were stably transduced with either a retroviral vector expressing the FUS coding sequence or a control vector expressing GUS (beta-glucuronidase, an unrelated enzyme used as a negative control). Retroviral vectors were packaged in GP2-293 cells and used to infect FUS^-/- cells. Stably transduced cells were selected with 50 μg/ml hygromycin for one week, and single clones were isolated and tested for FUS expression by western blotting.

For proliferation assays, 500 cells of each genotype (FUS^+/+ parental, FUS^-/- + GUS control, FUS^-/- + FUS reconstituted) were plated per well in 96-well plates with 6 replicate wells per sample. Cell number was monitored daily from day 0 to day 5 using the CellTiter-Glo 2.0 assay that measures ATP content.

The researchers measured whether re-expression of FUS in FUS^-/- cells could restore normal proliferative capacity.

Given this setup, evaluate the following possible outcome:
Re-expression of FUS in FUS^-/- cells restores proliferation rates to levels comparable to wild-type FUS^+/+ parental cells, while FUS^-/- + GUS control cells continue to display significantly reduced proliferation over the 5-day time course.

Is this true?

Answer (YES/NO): YES